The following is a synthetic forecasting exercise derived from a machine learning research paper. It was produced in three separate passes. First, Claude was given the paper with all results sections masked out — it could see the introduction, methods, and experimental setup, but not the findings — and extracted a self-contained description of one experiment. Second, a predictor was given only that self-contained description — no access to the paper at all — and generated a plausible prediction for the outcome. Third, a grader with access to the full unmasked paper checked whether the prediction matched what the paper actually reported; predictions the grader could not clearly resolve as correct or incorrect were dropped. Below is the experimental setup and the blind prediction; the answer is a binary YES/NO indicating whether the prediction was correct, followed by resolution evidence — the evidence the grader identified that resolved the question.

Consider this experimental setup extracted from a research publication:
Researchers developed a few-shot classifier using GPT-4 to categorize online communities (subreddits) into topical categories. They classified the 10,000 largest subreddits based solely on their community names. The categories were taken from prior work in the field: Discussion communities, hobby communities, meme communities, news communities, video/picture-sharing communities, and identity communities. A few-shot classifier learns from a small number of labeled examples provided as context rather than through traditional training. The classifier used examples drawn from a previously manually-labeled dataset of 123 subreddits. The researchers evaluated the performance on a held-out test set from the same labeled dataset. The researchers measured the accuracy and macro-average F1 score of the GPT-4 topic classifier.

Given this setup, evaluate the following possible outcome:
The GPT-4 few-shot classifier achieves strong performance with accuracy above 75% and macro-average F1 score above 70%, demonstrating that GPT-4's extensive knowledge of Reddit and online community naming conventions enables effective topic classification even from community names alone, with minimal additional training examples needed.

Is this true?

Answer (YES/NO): YES